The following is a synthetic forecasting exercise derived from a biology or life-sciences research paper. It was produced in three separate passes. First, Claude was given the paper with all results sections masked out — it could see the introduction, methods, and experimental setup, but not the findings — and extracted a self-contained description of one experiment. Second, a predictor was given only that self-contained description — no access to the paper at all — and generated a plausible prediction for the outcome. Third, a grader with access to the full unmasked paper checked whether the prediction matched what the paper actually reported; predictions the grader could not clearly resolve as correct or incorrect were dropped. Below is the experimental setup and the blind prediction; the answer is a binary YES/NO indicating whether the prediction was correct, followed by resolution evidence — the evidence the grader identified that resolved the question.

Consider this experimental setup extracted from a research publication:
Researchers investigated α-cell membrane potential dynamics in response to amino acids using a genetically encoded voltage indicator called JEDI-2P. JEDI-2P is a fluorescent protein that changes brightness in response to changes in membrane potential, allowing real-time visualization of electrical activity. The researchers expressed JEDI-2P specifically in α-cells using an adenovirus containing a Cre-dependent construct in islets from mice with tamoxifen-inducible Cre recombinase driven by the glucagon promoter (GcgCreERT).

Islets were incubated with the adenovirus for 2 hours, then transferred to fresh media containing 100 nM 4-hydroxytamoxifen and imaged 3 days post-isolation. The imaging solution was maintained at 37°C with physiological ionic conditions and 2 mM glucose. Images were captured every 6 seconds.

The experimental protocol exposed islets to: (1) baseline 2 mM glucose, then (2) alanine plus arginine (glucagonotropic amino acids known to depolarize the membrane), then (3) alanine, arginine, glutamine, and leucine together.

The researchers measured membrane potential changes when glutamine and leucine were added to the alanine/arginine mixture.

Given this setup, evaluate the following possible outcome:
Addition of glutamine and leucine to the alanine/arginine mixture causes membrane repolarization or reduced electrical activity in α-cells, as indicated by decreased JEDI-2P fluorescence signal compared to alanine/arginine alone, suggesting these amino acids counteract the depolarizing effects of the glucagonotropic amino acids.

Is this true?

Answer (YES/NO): YES